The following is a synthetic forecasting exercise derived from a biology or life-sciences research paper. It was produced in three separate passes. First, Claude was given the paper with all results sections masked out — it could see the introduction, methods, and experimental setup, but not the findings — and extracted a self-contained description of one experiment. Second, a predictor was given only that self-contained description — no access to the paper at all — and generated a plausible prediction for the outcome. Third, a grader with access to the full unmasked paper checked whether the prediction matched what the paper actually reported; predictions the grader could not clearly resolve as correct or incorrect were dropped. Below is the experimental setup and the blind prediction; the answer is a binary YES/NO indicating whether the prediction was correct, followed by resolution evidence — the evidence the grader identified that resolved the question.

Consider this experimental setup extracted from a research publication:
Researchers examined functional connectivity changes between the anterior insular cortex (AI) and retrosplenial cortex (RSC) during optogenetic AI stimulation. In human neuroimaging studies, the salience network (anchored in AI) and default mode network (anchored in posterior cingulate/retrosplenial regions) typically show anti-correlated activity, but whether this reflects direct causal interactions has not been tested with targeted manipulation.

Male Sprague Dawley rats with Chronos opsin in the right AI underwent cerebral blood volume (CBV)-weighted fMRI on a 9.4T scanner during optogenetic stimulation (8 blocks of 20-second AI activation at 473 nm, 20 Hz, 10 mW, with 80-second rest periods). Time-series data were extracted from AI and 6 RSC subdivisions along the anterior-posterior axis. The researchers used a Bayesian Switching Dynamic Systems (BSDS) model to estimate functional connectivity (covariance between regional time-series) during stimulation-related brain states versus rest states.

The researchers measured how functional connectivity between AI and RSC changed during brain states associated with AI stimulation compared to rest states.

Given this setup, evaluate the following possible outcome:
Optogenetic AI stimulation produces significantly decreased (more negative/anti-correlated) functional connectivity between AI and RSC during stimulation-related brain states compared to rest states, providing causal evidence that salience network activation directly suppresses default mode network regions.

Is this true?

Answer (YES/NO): NO